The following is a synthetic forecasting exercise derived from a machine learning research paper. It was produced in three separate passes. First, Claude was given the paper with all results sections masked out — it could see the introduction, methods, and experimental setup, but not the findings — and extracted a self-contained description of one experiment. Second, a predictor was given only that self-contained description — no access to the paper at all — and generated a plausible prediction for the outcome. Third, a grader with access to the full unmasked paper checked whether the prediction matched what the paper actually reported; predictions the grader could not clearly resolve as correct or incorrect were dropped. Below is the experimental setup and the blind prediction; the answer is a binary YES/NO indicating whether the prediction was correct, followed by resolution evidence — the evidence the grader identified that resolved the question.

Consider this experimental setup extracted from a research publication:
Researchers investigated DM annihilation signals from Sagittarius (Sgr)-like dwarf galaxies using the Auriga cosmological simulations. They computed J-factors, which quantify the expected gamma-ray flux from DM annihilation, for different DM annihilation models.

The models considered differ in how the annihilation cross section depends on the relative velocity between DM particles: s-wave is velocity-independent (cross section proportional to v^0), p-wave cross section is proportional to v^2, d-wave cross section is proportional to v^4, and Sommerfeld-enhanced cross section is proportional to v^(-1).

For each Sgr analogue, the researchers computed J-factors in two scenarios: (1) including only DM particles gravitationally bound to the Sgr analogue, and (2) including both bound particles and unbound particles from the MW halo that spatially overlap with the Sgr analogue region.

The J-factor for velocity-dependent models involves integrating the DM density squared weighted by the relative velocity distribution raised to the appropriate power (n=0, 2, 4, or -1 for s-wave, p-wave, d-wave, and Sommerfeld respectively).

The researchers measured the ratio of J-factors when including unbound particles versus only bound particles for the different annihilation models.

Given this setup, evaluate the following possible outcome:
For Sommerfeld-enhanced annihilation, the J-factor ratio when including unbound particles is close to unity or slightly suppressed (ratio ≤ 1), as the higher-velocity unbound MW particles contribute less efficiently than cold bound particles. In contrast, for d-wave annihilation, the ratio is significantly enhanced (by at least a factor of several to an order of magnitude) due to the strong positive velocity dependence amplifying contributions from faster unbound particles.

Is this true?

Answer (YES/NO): NO